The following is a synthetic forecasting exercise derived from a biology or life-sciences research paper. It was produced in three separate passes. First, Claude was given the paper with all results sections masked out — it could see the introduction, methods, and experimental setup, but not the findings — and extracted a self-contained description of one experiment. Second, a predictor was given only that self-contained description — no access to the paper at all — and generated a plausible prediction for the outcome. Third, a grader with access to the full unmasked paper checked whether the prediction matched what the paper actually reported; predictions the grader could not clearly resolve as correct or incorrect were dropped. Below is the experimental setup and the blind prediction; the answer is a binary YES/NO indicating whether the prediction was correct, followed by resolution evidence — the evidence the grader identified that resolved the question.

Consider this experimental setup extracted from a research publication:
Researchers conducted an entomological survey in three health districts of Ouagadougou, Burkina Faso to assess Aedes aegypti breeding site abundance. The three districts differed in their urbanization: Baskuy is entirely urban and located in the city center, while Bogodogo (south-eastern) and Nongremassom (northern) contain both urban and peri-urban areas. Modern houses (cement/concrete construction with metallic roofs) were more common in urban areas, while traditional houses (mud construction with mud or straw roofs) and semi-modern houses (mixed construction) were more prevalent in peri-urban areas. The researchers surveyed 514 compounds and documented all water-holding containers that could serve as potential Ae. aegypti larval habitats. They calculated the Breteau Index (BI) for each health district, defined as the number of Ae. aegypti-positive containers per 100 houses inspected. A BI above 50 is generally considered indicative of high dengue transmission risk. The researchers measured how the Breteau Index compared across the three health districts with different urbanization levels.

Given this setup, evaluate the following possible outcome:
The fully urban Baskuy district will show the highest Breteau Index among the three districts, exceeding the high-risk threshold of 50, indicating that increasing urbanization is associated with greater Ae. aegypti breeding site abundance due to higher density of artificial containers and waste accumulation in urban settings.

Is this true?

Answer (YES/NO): NO